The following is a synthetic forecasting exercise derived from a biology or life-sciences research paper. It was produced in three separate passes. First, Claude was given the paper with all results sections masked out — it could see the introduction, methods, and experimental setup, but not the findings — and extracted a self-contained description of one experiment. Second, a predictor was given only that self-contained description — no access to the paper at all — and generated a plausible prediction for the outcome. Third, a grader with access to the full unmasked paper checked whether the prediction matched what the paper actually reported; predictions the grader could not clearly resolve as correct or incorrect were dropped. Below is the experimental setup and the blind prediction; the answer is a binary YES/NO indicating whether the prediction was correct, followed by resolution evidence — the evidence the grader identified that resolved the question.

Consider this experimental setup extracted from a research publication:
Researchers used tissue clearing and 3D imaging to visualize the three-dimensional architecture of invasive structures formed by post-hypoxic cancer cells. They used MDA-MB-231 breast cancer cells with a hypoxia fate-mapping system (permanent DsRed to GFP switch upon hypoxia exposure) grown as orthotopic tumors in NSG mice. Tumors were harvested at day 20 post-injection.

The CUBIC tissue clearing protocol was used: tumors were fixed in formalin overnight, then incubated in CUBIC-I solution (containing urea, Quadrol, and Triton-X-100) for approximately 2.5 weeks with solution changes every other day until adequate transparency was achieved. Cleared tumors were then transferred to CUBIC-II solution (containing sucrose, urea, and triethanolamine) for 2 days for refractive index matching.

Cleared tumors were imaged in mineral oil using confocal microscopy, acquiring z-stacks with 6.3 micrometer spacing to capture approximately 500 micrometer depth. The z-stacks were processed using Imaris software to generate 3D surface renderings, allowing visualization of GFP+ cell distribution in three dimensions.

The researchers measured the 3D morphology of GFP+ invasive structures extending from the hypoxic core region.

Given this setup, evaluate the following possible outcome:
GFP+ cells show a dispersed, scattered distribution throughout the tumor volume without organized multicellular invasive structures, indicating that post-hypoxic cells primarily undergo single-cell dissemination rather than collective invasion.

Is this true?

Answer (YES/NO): NO